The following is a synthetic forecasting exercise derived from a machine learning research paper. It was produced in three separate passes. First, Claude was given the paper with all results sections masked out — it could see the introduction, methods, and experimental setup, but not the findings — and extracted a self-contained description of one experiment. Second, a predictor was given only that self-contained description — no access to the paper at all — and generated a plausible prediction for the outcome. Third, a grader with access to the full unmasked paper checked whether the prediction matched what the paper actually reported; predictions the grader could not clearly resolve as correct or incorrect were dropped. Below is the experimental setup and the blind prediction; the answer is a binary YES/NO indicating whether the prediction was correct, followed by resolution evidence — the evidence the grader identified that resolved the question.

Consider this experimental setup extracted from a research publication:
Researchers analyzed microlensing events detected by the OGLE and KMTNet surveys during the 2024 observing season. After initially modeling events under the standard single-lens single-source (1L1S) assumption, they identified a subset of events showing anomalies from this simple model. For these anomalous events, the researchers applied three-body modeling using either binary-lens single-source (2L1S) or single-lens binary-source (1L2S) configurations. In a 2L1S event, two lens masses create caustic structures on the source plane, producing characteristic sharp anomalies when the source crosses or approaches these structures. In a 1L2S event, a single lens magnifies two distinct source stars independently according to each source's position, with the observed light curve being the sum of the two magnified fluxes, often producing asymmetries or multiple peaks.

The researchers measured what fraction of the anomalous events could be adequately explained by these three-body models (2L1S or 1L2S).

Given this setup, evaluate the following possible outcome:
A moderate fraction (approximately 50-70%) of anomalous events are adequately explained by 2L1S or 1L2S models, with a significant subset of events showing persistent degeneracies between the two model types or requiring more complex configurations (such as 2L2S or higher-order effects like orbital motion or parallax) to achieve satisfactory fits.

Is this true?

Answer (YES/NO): NO